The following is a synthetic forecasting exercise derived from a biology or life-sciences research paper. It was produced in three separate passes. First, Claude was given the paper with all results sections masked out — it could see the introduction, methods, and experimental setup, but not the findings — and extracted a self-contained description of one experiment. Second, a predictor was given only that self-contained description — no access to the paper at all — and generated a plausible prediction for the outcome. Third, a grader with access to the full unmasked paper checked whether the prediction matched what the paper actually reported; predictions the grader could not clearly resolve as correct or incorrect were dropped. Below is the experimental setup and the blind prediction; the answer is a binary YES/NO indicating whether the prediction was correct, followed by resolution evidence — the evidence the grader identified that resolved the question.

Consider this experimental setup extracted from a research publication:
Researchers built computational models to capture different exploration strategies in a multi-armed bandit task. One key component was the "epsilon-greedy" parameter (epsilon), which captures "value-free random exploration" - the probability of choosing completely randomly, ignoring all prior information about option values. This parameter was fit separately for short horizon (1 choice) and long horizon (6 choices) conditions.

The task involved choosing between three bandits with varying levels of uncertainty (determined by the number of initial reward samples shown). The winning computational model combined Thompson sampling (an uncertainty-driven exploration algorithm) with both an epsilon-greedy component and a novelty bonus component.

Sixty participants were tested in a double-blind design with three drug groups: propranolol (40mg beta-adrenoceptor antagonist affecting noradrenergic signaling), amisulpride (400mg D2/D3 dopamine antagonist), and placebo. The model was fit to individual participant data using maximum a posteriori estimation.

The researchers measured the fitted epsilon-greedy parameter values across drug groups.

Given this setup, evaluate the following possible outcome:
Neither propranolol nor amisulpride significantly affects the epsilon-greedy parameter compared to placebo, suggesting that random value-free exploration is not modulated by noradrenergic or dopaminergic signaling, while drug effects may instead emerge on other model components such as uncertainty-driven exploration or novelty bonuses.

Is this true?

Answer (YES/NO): NO